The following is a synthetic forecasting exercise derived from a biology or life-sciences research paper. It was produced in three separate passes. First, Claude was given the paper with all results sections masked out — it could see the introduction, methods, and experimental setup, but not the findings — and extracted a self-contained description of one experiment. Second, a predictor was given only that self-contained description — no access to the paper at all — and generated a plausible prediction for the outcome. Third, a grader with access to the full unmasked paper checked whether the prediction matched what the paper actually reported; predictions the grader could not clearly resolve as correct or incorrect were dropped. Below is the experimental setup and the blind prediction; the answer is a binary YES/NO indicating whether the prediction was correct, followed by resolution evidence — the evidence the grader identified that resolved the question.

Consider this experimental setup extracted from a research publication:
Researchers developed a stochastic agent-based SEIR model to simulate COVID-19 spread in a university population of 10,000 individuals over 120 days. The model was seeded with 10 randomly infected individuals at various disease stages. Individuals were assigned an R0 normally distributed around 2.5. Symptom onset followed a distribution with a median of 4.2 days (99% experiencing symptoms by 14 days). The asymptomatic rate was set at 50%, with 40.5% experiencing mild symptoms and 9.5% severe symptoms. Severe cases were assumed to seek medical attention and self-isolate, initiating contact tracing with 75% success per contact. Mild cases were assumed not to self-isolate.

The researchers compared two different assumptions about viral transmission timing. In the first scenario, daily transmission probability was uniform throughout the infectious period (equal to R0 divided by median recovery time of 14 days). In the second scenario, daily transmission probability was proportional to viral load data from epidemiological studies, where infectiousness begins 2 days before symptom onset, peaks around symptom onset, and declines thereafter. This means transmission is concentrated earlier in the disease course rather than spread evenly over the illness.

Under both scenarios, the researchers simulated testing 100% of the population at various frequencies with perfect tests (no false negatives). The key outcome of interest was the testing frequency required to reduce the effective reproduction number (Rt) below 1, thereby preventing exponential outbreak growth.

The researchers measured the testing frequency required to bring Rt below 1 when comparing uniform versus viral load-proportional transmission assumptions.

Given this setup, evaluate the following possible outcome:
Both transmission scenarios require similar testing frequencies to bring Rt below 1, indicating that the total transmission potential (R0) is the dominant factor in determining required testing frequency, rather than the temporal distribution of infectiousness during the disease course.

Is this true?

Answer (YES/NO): NO